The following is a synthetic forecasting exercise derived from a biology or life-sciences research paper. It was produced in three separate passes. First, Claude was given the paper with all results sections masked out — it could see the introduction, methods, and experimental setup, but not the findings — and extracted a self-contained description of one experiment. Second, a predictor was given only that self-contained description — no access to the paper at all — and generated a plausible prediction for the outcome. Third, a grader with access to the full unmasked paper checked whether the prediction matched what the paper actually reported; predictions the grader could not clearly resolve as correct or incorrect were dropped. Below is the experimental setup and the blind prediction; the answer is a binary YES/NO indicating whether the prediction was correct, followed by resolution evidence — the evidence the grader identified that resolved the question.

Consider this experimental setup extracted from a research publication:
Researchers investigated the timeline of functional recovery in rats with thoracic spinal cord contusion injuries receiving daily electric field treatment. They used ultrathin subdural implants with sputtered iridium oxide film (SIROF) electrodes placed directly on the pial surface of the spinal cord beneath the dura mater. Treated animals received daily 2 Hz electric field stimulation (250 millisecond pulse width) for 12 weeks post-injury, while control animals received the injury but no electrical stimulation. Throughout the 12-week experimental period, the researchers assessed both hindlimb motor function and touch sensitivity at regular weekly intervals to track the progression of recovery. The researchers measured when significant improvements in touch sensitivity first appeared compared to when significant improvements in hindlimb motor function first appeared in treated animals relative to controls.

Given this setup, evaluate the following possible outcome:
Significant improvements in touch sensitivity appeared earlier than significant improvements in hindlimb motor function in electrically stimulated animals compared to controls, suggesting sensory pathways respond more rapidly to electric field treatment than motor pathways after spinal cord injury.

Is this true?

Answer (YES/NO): YES